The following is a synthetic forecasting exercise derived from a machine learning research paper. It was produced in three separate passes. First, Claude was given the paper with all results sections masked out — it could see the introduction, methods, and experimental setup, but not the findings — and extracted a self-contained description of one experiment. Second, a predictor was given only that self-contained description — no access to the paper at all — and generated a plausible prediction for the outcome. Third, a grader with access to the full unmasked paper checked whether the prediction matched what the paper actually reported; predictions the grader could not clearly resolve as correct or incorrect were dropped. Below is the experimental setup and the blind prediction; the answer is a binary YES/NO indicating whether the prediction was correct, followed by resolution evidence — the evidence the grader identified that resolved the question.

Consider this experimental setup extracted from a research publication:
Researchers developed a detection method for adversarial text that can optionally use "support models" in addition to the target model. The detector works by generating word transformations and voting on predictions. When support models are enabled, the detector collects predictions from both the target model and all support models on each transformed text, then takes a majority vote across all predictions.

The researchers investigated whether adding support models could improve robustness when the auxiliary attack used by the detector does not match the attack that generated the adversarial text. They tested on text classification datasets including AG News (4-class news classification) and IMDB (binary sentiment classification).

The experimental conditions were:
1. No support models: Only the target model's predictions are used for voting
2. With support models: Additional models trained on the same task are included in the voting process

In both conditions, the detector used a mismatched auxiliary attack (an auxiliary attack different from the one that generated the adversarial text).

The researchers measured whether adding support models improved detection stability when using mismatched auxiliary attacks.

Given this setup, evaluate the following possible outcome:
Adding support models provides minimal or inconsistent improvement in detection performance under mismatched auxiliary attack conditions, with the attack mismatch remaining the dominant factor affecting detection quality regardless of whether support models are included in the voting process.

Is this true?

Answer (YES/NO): NO